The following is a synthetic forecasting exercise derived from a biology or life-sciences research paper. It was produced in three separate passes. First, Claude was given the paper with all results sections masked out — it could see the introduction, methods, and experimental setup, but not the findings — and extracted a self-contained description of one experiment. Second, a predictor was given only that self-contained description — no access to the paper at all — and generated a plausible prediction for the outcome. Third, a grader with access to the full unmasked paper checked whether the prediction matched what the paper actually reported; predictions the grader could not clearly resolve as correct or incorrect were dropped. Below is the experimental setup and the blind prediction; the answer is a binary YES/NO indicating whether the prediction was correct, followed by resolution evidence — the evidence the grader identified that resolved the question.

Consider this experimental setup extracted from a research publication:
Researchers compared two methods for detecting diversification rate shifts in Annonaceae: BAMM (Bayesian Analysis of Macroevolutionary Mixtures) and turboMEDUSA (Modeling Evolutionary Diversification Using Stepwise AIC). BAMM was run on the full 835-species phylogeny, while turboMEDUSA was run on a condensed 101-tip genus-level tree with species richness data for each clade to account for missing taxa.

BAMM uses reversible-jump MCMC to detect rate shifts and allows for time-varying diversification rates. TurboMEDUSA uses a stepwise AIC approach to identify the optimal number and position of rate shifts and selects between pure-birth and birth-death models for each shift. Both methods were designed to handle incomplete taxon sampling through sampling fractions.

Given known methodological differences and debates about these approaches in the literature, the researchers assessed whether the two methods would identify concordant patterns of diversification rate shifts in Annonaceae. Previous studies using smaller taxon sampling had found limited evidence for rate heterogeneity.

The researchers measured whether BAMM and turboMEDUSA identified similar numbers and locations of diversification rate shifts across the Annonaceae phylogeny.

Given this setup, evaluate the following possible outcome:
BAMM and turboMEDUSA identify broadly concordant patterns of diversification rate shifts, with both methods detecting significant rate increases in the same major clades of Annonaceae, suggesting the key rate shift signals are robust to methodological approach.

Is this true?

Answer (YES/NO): YES